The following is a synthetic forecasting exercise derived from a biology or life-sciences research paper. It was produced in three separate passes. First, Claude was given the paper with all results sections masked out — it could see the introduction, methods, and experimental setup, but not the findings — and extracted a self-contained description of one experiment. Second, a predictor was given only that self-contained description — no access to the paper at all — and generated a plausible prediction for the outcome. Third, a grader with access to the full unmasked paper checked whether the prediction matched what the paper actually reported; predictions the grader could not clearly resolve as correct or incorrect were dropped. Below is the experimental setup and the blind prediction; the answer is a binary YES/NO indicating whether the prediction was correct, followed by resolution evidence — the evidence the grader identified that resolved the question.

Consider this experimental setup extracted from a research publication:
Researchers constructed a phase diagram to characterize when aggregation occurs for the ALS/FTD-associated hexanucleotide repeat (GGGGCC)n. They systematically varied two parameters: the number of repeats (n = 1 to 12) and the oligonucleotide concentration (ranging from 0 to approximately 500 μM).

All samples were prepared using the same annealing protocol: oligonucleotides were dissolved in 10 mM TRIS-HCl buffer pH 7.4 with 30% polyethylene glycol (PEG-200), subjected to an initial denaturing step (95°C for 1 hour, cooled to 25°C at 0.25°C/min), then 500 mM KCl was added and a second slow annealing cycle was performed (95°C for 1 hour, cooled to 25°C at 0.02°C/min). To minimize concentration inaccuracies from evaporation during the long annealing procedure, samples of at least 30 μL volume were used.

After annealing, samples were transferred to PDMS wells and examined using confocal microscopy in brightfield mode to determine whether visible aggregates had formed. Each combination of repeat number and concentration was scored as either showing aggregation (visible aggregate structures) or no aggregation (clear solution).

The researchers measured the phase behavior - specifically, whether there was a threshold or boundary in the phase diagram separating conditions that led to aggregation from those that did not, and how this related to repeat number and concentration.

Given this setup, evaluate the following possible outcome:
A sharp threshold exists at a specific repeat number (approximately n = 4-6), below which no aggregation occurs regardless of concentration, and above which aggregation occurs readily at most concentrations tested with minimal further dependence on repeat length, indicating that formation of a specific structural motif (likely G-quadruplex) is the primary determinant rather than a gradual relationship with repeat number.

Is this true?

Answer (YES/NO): NO